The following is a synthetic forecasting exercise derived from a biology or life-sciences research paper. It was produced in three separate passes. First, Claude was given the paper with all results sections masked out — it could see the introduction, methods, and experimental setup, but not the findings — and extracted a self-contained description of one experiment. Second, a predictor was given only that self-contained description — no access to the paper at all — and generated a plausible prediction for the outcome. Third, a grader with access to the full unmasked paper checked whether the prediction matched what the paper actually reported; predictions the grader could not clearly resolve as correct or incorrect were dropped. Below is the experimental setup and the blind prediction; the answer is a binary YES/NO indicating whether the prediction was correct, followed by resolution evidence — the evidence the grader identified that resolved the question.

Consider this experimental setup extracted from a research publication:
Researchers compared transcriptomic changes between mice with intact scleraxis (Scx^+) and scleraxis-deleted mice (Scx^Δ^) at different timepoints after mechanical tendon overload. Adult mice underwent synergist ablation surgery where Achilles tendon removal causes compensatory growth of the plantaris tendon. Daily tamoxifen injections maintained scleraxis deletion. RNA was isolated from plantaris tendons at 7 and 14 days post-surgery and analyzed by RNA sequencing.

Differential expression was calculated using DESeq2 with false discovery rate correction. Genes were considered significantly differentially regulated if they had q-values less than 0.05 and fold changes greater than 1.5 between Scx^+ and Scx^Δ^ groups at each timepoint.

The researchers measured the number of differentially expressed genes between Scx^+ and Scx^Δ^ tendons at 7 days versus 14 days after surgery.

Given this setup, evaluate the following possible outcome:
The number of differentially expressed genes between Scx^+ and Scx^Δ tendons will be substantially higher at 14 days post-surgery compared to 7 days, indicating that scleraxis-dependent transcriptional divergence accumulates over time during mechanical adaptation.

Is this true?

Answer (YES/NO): NO